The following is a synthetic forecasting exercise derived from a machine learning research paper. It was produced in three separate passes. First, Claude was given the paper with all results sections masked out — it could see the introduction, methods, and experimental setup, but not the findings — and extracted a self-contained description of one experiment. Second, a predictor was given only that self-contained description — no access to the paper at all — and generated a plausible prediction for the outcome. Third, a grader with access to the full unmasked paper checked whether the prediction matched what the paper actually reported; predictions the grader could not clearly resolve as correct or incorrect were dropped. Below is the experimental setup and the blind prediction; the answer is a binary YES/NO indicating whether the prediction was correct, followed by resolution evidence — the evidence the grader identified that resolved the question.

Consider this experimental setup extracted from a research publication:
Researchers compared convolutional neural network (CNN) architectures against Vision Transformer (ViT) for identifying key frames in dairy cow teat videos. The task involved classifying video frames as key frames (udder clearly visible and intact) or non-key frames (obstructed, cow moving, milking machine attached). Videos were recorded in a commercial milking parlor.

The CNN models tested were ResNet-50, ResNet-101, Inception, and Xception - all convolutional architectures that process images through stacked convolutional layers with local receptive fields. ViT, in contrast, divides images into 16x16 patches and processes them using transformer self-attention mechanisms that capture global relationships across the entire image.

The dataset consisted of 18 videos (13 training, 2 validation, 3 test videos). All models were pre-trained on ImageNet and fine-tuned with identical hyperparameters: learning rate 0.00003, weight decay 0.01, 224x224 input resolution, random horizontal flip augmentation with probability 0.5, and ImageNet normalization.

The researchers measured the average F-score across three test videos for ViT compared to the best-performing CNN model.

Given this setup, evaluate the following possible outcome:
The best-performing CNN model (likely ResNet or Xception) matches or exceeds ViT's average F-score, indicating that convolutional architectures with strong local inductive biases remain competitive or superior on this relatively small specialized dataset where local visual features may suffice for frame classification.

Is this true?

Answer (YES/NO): YES